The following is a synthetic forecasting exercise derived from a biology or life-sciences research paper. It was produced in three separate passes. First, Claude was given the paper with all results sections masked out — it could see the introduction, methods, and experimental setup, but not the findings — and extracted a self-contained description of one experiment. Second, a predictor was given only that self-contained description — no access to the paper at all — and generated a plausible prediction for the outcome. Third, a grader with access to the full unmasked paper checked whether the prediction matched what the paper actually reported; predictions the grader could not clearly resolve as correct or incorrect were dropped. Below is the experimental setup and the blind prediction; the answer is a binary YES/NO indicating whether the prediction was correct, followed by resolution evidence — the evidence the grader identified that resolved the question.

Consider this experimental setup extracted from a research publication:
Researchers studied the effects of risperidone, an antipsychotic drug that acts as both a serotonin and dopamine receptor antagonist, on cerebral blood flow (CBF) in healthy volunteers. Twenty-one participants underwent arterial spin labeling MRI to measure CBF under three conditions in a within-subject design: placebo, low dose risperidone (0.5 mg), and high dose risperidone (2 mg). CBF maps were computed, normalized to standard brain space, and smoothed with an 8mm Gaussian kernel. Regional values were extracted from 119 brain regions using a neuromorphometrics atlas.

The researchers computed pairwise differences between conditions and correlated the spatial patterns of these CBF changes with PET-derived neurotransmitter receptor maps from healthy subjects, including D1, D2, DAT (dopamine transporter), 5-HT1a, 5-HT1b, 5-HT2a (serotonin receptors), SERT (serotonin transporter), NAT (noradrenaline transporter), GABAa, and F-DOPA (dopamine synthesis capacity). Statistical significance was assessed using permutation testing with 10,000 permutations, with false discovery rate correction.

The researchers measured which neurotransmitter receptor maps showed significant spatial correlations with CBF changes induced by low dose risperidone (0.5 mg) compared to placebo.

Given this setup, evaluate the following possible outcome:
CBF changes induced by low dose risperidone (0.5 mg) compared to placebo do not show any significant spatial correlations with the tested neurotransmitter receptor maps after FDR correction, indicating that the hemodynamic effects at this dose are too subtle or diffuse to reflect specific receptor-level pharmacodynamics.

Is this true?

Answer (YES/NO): NO